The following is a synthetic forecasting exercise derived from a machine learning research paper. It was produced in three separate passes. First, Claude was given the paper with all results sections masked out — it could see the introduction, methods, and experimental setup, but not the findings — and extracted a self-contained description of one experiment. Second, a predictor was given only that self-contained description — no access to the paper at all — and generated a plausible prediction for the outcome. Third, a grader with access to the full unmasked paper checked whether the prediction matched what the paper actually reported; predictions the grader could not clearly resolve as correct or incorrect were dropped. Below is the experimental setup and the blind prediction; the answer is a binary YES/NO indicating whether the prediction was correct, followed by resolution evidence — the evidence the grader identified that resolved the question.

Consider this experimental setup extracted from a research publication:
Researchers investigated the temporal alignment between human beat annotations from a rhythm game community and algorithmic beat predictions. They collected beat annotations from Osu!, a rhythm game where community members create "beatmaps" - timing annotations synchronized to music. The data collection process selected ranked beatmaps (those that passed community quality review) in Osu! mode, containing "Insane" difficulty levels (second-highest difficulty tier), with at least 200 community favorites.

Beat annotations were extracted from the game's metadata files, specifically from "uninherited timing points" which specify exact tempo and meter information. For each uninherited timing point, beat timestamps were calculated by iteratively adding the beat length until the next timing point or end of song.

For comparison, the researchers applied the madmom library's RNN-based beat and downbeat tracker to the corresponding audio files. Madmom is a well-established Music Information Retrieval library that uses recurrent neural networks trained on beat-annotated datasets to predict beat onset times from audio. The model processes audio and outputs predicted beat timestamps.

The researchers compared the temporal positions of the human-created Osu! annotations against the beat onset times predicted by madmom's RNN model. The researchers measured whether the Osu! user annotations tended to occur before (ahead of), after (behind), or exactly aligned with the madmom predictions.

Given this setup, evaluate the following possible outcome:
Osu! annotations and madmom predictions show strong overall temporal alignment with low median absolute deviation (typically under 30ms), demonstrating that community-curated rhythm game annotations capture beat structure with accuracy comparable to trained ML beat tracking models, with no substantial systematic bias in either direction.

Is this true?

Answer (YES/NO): NO